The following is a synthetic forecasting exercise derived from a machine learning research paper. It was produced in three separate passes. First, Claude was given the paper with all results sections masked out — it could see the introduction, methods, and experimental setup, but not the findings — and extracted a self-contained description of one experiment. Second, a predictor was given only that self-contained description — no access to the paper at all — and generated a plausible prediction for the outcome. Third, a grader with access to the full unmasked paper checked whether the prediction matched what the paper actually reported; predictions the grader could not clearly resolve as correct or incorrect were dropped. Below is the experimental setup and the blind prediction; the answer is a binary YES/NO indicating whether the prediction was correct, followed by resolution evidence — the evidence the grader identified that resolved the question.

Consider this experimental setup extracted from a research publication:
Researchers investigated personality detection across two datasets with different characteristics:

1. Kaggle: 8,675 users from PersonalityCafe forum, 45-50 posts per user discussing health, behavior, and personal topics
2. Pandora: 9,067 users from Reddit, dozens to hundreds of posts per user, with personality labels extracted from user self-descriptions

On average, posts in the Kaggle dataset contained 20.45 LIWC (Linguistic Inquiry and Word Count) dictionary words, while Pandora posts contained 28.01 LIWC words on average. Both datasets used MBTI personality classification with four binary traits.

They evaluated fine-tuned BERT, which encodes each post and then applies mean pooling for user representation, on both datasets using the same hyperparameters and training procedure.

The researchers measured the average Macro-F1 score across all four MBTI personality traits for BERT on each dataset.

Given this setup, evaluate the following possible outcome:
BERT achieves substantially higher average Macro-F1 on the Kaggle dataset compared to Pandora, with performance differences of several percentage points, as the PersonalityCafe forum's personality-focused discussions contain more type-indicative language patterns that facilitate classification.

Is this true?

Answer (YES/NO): YES